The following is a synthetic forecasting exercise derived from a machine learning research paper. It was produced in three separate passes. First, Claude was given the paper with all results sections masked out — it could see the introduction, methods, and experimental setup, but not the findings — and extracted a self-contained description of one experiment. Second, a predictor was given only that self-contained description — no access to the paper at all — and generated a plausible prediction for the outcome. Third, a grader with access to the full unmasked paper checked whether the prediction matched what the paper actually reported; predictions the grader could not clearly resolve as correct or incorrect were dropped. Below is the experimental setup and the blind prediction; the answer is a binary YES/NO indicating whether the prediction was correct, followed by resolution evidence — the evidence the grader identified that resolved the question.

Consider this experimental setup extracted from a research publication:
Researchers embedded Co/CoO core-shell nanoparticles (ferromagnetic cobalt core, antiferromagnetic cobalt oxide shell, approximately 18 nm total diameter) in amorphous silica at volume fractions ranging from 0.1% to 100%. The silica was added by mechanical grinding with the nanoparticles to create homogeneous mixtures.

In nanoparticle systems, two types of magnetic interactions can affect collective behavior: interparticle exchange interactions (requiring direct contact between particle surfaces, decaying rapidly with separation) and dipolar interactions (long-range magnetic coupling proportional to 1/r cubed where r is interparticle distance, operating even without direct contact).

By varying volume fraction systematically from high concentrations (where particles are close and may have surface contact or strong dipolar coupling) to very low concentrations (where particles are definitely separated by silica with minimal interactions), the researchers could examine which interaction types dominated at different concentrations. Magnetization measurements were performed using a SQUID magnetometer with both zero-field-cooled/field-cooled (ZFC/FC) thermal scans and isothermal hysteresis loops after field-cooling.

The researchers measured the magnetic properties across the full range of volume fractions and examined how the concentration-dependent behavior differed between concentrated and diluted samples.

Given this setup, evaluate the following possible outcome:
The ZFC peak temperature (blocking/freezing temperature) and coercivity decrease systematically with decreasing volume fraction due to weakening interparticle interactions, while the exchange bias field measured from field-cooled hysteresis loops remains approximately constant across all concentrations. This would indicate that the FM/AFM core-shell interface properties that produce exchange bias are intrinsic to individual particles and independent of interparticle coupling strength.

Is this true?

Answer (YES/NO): NO